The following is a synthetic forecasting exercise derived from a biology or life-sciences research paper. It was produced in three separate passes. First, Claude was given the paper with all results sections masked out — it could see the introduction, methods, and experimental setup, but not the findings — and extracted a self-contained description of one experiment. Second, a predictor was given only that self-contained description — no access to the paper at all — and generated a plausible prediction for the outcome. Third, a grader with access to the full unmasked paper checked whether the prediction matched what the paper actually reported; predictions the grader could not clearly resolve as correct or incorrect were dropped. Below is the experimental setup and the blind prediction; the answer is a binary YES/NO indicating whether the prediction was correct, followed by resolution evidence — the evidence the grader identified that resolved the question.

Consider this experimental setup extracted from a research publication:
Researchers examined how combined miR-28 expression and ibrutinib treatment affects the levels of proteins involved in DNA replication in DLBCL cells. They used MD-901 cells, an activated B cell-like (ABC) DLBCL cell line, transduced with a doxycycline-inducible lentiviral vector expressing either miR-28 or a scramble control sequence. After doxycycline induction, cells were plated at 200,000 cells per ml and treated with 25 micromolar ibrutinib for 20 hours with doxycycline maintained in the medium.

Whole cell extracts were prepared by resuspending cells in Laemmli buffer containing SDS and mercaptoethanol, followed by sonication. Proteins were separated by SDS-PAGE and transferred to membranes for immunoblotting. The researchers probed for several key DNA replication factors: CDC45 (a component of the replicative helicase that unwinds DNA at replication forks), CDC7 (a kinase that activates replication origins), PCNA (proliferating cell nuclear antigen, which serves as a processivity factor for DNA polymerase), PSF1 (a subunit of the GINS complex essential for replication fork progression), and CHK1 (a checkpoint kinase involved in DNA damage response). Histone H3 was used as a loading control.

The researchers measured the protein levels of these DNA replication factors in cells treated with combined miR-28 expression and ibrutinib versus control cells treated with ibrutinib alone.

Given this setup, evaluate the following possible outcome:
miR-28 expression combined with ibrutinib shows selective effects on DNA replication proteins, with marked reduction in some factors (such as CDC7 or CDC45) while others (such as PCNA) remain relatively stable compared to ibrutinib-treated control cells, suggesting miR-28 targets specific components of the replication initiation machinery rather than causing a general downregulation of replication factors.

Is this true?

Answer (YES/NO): NO